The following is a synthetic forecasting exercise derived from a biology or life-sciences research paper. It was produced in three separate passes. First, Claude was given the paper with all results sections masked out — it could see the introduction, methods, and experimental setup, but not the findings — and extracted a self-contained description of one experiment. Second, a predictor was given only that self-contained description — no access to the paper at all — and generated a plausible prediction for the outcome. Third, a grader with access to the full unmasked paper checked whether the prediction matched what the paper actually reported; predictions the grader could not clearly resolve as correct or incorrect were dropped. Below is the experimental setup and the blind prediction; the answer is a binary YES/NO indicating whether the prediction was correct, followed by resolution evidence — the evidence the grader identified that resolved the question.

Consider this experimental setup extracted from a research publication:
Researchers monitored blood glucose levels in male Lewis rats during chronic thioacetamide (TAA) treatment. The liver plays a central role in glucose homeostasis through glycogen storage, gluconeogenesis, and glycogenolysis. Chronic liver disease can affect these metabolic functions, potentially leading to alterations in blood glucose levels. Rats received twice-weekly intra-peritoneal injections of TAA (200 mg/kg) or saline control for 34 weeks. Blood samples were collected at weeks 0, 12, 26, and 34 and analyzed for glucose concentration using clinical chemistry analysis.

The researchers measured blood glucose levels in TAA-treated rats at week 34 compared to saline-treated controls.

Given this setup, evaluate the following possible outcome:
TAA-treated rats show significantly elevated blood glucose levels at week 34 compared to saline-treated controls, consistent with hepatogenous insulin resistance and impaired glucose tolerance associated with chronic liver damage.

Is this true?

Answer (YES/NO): NO